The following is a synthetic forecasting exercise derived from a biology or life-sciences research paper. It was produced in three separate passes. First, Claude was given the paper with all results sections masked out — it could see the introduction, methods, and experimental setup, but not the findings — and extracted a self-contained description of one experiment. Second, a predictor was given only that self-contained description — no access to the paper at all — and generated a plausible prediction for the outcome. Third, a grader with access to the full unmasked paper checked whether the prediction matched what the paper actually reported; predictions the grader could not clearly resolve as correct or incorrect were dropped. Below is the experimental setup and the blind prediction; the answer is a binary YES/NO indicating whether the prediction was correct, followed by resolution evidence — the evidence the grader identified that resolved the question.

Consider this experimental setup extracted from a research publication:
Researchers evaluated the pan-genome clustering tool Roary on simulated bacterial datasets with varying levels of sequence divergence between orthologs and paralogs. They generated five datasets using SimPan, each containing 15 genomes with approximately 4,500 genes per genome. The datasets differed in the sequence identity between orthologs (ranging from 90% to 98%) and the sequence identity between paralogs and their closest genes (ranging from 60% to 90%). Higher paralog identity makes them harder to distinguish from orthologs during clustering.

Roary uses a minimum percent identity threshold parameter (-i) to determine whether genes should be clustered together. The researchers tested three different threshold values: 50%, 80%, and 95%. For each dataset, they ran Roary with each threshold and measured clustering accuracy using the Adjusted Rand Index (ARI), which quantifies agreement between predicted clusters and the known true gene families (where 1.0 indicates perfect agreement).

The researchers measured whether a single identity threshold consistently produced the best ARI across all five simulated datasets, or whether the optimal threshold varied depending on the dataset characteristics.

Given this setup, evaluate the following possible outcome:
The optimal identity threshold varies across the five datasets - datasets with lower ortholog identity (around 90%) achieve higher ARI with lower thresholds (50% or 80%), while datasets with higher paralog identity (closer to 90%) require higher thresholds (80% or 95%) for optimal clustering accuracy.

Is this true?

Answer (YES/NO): NO